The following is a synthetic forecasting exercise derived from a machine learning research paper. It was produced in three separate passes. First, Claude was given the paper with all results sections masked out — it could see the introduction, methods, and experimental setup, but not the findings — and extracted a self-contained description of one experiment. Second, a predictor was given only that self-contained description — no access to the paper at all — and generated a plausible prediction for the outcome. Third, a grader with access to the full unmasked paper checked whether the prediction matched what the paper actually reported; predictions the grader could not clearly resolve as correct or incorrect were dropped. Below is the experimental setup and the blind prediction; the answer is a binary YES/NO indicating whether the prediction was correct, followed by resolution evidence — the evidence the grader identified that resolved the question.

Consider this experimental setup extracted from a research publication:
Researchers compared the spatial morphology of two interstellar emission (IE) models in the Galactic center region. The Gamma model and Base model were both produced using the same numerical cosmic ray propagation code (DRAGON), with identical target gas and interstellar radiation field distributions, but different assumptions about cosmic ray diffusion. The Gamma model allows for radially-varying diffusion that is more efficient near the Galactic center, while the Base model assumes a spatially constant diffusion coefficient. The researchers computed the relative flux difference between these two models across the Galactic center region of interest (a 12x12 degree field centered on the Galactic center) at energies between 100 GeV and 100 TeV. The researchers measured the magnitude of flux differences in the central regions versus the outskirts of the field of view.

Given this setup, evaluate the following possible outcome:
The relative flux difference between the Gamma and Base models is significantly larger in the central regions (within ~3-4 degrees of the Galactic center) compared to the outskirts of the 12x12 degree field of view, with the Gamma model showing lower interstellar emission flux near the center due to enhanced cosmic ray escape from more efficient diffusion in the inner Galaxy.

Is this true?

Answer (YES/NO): NO